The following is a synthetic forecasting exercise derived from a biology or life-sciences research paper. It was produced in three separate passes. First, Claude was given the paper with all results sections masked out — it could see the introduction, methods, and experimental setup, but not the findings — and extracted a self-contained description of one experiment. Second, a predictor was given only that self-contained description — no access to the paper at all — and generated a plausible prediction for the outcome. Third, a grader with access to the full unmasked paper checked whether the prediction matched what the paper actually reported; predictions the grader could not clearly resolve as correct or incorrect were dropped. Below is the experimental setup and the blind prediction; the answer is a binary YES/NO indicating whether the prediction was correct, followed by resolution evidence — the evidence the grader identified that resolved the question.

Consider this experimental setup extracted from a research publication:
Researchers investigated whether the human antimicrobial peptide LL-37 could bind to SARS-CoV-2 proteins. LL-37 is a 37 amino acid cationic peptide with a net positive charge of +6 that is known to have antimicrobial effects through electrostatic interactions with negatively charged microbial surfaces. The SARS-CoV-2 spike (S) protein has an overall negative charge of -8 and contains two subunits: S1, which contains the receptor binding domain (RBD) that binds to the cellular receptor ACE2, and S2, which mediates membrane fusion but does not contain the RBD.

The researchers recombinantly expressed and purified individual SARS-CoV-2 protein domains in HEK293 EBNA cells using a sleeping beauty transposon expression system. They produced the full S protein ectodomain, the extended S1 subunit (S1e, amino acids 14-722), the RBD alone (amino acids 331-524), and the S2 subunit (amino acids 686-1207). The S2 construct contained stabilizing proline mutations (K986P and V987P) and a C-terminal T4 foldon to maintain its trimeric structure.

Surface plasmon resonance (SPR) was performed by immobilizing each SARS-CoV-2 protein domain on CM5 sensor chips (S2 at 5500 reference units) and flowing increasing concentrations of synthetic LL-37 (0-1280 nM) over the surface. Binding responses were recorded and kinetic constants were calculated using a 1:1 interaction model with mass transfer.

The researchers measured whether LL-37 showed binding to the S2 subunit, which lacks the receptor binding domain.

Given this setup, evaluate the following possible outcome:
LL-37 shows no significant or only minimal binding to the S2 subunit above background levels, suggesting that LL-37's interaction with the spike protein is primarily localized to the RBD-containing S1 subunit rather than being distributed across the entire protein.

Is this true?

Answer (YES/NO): NO